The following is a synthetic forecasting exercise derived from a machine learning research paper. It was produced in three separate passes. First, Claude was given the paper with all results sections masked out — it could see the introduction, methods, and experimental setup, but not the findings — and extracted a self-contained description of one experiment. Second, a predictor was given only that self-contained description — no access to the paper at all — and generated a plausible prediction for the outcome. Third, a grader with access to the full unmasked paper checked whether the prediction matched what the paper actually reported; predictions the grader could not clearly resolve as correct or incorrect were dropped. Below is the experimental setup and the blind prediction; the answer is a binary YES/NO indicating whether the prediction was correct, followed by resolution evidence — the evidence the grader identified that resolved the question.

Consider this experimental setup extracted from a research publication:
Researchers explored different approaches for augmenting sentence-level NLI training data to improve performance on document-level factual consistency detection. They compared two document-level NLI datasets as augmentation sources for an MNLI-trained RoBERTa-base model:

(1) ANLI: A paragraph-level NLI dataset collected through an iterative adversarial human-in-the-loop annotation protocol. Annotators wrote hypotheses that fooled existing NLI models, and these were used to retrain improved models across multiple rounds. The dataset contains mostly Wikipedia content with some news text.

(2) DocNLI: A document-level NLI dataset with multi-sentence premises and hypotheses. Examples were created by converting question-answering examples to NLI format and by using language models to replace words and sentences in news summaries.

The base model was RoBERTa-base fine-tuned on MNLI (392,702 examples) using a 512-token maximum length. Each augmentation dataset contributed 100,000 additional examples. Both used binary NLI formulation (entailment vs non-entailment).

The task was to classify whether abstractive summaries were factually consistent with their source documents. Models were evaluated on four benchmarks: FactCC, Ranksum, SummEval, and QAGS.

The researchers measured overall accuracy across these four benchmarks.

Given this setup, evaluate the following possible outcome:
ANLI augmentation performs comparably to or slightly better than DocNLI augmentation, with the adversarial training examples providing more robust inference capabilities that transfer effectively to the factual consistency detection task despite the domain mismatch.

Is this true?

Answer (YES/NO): NO